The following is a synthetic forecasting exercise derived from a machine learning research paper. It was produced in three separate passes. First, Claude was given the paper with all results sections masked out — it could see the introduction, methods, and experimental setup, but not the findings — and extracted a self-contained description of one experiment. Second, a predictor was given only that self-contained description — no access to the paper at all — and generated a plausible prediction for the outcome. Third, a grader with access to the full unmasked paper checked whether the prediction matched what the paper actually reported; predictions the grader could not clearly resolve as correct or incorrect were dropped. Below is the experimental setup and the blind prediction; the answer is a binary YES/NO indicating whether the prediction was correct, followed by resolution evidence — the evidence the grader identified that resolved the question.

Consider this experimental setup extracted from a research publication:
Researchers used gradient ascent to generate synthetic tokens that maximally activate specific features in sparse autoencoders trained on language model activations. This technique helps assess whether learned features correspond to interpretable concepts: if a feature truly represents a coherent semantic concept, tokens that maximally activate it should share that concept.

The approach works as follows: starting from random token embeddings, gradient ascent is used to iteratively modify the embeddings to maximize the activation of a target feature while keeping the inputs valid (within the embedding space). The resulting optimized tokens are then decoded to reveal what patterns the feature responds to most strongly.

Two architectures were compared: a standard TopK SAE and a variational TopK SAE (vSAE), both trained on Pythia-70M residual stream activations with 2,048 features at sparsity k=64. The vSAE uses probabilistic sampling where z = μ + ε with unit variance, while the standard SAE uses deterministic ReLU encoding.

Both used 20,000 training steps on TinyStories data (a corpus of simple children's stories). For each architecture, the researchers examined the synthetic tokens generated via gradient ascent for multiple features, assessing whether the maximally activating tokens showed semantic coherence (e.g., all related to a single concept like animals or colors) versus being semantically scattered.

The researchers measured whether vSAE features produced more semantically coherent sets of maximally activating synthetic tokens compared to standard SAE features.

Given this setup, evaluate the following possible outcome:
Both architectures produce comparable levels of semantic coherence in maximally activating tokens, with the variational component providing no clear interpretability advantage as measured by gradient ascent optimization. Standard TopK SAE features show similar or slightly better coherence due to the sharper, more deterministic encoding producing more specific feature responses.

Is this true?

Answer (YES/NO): NO